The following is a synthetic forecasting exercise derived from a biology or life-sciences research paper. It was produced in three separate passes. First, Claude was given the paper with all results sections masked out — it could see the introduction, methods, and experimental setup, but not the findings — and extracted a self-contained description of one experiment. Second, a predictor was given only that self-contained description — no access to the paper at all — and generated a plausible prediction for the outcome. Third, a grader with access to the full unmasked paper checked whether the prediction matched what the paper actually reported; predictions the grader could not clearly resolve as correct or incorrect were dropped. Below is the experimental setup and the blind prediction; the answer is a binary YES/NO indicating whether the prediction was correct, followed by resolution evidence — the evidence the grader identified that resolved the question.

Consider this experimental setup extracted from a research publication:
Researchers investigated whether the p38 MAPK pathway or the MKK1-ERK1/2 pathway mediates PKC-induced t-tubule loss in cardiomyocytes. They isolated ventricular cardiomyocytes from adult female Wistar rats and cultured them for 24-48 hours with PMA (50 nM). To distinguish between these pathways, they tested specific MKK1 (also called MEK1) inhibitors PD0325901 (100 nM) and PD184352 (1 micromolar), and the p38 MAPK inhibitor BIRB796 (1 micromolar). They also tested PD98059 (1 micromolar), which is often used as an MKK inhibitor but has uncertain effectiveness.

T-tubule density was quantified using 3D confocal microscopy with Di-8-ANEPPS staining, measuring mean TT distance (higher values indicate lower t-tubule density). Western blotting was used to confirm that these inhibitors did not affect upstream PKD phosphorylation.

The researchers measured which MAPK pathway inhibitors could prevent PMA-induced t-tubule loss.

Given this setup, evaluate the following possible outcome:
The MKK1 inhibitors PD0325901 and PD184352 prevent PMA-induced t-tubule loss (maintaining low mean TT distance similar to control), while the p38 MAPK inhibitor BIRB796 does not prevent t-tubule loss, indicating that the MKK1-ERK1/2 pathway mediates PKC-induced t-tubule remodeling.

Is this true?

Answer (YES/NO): YES